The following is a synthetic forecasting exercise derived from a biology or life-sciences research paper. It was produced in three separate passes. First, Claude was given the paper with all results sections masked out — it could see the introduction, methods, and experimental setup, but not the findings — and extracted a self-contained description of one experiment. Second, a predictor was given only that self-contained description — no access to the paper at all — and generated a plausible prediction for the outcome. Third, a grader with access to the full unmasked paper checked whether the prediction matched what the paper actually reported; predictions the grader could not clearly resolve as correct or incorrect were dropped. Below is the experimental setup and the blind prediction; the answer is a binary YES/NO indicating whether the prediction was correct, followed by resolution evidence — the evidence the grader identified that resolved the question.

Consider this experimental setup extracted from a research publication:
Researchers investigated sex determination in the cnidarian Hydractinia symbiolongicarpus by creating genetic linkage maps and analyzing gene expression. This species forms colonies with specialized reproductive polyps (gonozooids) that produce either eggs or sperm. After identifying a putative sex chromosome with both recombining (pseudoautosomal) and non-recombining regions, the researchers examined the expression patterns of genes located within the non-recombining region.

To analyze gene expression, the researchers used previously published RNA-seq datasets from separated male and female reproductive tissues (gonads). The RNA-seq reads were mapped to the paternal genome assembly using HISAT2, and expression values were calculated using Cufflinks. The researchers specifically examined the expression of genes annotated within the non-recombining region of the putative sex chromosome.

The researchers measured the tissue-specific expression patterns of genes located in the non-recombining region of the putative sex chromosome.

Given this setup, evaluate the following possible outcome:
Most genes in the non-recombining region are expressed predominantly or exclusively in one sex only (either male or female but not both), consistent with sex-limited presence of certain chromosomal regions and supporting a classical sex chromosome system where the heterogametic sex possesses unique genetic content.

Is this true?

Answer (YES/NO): NO